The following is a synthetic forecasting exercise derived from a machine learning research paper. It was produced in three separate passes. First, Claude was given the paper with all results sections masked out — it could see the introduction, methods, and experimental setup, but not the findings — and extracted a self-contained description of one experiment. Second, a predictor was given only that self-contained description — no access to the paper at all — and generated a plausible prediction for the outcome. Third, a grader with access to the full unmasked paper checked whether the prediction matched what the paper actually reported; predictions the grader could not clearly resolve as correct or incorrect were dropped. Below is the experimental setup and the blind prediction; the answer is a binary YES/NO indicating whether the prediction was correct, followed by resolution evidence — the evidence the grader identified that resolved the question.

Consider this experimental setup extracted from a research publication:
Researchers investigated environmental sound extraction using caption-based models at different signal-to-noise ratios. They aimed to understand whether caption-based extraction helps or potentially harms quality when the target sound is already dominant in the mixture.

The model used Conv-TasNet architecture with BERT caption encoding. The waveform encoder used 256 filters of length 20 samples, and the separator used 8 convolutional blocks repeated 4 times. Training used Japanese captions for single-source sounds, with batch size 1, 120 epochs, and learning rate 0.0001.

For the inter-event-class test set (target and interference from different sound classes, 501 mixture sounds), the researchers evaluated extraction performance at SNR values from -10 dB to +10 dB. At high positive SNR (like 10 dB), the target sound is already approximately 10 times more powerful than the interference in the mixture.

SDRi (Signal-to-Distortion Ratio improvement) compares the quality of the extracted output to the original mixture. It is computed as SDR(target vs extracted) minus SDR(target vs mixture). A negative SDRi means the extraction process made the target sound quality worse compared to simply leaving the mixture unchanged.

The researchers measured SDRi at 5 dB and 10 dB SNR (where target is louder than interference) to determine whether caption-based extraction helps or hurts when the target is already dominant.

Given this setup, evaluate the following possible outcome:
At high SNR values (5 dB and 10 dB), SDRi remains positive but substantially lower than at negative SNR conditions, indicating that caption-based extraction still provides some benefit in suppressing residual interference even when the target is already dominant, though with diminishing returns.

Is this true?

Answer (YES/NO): NO